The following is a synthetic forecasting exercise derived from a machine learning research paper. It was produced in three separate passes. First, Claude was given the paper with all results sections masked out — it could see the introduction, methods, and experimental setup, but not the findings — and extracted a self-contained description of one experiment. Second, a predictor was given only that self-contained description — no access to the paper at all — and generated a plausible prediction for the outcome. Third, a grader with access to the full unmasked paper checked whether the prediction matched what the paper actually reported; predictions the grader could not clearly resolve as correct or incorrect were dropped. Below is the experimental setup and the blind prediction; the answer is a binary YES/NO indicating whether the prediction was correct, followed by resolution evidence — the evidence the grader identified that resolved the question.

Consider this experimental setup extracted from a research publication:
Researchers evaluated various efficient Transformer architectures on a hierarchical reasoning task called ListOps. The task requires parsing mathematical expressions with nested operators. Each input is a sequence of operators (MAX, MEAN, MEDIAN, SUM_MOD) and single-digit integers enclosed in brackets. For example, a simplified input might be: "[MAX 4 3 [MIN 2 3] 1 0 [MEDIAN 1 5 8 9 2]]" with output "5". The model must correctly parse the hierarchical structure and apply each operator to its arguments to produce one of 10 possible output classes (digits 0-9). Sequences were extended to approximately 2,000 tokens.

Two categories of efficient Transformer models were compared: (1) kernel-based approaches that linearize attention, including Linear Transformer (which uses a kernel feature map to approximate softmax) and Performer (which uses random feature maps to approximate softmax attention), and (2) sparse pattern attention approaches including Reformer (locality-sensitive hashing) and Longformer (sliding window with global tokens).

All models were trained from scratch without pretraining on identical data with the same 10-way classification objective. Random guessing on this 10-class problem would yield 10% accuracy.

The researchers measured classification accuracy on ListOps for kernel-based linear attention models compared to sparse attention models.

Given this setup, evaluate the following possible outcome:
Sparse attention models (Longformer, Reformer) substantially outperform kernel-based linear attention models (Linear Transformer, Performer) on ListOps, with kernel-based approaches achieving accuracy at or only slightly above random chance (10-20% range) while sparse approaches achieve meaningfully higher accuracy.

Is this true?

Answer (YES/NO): YES